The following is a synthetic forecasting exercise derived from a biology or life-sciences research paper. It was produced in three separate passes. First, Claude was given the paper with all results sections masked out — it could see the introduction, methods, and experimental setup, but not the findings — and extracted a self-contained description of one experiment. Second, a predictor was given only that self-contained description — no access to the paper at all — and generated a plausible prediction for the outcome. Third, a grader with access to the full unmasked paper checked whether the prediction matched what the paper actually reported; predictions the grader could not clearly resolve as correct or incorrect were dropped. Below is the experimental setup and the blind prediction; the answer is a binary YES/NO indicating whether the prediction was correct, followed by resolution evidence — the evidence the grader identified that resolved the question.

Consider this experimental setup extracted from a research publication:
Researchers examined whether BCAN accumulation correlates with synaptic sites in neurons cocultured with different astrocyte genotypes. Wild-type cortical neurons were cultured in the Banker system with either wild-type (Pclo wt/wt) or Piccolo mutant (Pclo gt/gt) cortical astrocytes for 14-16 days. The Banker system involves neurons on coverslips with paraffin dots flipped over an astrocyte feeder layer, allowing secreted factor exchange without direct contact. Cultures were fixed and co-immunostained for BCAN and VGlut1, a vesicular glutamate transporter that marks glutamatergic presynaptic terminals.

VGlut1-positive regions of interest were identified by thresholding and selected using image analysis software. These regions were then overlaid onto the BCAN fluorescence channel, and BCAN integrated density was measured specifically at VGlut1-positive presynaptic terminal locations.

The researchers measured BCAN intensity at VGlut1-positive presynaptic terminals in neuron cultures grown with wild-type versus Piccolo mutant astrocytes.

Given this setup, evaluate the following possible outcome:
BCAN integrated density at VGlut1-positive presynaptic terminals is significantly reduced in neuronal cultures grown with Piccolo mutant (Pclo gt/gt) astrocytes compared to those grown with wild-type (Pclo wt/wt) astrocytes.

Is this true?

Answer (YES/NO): YES